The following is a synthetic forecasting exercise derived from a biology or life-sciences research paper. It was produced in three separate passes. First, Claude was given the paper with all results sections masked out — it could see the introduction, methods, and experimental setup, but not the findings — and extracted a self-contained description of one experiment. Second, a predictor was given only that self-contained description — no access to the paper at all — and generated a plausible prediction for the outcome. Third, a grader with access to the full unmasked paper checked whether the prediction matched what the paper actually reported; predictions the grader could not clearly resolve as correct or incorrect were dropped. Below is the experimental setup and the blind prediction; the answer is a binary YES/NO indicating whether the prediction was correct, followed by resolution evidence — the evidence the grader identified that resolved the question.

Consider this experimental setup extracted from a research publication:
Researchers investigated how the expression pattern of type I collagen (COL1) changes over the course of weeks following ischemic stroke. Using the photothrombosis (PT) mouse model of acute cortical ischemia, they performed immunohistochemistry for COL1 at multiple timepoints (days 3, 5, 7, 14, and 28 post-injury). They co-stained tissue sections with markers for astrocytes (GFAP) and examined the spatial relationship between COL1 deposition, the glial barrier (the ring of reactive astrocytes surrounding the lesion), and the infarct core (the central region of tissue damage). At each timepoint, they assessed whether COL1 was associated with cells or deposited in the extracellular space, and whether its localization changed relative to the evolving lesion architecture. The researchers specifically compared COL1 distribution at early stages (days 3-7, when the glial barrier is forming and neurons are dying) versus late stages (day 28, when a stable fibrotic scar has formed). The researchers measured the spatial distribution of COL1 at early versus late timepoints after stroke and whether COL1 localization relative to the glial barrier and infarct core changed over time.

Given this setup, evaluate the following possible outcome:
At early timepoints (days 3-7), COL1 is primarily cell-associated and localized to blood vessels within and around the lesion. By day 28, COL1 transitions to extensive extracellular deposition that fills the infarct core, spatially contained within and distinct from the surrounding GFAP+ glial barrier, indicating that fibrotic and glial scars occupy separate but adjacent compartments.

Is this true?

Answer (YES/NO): NO